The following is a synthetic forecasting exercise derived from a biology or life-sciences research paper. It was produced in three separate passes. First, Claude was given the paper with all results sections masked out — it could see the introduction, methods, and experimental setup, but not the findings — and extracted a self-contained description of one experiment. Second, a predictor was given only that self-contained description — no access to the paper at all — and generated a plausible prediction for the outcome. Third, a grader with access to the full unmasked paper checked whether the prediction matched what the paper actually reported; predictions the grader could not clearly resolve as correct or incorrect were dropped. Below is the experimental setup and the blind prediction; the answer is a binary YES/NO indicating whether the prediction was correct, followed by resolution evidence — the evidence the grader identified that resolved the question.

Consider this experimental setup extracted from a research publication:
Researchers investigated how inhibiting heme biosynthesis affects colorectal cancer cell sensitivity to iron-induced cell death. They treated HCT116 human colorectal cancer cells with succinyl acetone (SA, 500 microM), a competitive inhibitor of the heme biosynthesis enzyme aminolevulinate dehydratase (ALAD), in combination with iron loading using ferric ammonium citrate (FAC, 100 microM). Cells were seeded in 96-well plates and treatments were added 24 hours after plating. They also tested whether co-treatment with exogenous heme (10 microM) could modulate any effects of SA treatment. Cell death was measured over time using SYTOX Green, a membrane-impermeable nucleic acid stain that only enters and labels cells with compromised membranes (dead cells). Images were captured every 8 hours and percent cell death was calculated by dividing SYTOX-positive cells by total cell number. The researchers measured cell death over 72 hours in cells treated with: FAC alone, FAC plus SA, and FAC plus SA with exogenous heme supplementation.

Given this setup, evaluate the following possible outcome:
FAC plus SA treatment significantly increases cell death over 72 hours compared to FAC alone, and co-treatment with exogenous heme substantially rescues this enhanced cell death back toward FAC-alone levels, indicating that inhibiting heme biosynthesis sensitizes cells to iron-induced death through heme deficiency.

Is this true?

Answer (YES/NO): YES